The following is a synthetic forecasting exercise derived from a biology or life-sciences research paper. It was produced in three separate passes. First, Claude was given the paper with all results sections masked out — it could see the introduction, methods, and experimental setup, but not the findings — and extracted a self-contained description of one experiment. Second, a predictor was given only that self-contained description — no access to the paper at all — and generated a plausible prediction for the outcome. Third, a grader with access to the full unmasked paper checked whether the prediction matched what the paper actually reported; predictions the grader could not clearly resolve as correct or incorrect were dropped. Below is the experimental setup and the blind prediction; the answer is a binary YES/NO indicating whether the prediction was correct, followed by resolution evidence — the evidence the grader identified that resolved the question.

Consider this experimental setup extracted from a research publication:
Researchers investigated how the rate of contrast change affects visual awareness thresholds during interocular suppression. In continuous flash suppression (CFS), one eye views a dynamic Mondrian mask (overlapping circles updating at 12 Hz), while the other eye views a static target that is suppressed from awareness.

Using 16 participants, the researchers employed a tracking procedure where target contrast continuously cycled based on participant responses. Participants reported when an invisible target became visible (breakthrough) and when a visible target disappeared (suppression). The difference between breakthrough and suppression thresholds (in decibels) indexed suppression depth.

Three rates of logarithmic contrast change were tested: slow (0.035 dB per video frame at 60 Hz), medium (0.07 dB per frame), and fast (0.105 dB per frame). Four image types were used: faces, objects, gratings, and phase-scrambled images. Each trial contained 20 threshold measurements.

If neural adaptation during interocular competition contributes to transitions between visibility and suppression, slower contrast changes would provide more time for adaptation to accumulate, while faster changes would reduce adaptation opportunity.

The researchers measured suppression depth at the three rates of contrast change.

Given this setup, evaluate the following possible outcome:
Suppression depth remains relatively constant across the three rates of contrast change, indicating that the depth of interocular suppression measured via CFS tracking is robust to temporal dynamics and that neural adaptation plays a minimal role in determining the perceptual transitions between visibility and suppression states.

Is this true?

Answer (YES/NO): NO